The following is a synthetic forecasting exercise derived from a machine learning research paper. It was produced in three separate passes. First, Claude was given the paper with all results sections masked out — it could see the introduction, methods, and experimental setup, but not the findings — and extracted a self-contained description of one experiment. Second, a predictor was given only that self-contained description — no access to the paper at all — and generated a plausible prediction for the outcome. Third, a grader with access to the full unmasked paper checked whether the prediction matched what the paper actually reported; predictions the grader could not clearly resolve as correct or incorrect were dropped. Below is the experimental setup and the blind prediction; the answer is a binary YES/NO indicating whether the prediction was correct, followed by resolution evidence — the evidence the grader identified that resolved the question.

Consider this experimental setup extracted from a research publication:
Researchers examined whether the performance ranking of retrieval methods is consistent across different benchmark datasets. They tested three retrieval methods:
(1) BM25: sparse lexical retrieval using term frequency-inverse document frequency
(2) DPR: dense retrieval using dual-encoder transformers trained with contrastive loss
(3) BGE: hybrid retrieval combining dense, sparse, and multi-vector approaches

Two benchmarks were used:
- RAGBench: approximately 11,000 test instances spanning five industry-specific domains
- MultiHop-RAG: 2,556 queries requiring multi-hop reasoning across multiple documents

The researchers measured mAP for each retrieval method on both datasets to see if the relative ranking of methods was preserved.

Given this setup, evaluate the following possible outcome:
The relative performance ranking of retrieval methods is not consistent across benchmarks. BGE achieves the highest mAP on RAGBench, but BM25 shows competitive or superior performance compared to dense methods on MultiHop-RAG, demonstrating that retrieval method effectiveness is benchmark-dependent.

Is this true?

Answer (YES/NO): YES